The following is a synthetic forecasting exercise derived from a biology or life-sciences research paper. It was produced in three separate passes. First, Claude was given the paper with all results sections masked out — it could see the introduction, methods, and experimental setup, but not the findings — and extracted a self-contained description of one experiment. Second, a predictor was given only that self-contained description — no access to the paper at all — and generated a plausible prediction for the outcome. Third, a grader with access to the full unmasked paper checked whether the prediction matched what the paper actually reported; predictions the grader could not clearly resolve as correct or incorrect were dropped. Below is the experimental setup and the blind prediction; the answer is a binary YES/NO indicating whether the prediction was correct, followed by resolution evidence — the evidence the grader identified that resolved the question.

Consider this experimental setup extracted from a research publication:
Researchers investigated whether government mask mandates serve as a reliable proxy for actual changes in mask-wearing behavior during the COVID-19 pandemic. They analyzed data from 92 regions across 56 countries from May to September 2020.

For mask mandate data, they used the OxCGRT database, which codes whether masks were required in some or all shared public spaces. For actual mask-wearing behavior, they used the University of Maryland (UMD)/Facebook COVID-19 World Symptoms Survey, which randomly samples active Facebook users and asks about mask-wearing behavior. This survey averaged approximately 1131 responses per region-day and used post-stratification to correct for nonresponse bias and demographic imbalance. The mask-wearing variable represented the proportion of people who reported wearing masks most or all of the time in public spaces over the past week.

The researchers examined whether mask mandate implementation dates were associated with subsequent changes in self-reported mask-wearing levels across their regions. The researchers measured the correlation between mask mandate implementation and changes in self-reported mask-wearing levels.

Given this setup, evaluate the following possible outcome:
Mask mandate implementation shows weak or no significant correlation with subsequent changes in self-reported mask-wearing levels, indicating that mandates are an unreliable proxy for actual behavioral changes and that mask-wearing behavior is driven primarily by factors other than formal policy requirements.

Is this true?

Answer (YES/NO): YES